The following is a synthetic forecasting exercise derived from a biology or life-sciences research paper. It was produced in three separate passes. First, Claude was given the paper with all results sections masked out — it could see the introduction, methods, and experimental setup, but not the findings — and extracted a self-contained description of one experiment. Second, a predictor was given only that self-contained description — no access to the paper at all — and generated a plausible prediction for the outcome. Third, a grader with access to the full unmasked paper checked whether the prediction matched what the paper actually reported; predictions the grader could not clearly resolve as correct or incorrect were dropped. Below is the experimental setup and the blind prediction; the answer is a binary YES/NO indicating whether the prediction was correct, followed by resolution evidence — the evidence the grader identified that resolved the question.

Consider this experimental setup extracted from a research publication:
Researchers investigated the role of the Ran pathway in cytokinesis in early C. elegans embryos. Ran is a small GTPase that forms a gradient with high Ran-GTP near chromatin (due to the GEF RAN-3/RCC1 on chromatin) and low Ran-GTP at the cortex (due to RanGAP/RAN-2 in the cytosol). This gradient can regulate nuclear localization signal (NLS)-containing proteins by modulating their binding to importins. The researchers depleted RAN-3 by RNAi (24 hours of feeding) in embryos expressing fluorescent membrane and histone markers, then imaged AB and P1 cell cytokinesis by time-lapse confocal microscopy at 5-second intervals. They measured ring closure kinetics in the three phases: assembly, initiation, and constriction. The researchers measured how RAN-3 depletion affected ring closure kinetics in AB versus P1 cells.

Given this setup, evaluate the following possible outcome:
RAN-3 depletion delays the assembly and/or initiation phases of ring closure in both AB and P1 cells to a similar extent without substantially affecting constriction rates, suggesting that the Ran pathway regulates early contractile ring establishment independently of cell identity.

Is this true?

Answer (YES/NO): NO